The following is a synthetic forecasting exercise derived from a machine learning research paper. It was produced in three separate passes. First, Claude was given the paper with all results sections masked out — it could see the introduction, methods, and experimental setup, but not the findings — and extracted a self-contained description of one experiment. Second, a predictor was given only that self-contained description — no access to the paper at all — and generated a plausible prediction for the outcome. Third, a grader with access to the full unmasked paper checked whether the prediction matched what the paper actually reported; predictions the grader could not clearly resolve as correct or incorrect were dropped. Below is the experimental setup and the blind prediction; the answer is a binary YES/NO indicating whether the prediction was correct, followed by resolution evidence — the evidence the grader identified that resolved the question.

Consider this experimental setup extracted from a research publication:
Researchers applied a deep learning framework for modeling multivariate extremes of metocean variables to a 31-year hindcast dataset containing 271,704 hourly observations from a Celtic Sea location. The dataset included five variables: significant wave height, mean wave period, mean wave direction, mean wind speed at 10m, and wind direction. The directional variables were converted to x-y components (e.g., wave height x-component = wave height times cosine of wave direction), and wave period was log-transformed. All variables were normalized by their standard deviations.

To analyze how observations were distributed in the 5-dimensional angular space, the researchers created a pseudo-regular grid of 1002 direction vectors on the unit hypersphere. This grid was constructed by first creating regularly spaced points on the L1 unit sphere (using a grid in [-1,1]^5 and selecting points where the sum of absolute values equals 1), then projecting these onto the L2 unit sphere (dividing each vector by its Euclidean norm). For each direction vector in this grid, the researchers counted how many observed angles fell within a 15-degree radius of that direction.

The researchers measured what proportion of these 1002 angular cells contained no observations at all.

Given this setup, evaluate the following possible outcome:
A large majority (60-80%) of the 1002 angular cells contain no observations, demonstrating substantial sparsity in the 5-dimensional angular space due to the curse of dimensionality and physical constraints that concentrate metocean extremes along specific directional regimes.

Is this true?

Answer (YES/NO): NO